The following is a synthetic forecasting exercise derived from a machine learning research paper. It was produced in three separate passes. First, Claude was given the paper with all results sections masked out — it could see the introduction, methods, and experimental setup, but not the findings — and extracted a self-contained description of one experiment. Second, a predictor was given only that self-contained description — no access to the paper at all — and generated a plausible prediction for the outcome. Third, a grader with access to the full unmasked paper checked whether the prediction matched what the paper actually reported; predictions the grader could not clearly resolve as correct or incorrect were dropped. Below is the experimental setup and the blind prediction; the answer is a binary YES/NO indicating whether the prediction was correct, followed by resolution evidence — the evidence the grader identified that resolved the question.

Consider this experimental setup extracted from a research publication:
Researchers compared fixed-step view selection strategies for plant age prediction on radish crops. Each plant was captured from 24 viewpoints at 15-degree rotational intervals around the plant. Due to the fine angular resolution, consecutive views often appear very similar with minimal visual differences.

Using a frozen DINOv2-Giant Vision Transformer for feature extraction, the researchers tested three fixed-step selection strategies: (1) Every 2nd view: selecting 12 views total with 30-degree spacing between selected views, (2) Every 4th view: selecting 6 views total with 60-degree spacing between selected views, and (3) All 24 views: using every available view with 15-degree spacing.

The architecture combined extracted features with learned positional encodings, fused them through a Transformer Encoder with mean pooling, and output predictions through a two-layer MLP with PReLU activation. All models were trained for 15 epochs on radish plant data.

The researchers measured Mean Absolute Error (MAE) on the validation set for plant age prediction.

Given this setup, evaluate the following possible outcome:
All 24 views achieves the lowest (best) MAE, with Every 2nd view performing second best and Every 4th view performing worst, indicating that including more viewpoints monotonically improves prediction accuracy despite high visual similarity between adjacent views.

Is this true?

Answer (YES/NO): NO